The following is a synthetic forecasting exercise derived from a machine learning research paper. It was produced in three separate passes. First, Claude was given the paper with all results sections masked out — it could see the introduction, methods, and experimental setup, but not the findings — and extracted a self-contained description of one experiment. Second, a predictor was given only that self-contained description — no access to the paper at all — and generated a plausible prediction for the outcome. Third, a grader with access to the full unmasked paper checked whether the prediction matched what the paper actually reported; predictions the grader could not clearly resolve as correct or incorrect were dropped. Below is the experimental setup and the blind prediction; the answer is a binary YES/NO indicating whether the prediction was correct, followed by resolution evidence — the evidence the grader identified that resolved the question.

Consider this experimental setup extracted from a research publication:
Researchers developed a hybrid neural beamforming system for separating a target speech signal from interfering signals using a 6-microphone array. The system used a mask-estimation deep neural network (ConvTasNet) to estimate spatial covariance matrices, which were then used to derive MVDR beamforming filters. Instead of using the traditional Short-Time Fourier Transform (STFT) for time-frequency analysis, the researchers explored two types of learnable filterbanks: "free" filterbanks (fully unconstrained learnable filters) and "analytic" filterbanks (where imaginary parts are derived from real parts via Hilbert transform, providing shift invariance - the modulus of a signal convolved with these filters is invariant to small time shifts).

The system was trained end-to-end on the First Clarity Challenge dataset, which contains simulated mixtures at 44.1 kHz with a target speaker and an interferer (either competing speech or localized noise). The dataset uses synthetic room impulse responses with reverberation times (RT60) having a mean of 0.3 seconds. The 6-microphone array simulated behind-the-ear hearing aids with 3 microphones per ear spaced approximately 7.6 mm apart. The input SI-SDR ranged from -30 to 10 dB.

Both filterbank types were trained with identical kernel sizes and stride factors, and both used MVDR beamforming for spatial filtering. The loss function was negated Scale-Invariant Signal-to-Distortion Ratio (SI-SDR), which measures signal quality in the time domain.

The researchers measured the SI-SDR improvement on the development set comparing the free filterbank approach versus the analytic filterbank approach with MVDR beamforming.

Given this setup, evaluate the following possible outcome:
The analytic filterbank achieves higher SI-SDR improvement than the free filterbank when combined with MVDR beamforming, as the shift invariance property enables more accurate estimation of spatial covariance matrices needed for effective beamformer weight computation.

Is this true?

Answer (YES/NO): YES